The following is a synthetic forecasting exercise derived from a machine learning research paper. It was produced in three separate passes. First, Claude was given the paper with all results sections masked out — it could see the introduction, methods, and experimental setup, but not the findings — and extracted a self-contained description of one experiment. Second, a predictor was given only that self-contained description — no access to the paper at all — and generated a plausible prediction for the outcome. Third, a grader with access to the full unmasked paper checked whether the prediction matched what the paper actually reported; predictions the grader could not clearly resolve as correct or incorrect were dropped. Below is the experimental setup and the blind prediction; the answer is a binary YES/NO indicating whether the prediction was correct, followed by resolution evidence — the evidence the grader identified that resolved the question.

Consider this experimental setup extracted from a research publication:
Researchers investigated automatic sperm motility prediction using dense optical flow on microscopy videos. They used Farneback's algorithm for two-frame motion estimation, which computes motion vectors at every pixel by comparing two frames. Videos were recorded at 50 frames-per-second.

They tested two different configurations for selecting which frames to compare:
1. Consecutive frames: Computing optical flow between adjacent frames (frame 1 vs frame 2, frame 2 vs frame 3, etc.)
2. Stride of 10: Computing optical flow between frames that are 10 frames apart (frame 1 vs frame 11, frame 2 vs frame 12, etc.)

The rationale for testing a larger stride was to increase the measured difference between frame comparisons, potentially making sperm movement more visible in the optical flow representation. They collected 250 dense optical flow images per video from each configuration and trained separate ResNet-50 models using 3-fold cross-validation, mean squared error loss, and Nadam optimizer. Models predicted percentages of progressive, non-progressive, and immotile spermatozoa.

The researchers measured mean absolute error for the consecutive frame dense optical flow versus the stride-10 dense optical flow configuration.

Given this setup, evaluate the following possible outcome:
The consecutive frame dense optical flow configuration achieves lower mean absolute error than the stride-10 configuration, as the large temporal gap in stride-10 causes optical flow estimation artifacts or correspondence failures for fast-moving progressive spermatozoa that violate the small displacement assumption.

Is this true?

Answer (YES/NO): NO